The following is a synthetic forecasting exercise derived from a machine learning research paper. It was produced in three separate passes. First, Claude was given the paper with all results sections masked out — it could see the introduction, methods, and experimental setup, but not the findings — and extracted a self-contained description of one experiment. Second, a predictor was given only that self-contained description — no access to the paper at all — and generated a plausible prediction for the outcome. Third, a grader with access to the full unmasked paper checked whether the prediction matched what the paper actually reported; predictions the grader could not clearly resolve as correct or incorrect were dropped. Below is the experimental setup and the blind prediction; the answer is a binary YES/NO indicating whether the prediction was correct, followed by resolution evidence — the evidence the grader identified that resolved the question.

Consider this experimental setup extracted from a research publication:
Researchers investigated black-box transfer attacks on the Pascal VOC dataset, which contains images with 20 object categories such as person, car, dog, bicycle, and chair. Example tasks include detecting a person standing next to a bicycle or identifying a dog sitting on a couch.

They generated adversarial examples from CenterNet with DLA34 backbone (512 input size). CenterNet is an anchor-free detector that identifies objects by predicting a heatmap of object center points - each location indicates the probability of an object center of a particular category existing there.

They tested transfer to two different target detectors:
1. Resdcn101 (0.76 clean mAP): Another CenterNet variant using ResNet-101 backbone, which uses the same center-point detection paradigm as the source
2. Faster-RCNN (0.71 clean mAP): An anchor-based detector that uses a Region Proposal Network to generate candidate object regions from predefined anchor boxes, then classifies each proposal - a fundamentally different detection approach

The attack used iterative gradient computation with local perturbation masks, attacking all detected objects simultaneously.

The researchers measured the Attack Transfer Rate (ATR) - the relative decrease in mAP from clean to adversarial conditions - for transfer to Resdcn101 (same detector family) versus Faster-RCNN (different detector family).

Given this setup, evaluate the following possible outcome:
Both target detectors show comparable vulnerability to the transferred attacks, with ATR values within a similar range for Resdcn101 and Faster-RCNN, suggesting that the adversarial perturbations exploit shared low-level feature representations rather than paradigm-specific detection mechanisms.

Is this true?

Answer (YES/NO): NO